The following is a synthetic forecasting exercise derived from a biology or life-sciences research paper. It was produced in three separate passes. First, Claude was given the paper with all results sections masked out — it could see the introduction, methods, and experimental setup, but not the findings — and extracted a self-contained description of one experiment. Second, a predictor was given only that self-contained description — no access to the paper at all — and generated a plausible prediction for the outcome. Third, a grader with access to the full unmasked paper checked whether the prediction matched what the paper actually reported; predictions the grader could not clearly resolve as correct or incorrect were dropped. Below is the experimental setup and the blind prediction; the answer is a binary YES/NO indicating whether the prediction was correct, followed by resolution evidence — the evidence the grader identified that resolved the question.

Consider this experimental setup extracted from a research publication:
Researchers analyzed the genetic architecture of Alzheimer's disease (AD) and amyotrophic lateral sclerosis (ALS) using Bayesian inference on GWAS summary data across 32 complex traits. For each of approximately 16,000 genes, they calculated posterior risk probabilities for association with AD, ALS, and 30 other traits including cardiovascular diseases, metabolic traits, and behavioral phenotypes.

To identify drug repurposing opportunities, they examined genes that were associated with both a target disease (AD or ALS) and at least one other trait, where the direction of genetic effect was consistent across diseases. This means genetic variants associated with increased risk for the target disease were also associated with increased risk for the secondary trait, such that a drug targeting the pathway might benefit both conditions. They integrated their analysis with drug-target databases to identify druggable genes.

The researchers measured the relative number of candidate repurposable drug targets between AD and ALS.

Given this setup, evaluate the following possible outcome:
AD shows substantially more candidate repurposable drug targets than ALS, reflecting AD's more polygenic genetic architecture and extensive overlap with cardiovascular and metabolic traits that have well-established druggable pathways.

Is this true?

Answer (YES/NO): YES